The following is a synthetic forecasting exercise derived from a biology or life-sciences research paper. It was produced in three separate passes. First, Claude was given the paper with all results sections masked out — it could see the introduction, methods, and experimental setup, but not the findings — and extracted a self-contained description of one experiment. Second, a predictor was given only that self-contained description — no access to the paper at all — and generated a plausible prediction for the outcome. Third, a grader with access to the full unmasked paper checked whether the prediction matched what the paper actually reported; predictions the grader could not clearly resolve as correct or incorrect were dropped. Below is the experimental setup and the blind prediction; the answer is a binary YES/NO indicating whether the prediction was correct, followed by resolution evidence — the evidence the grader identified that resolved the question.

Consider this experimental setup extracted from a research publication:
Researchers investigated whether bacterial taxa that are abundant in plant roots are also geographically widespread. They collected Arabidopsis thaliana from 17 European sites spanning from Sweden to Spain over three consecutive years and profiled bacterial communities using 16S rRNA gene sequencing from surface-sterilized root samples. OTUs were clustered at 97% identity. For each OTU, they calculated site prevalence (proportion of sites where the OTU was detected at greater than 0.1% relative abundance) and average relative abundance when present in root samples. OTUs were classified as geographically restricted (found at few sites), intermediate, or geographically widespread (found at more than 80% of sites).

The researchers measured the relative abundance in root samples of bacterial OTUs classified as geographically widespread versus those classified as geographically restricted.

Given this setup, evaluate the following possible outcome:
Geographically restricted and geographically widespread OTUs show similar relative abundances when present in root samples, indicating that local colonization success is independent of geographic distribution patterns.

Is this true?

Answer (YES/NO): NO